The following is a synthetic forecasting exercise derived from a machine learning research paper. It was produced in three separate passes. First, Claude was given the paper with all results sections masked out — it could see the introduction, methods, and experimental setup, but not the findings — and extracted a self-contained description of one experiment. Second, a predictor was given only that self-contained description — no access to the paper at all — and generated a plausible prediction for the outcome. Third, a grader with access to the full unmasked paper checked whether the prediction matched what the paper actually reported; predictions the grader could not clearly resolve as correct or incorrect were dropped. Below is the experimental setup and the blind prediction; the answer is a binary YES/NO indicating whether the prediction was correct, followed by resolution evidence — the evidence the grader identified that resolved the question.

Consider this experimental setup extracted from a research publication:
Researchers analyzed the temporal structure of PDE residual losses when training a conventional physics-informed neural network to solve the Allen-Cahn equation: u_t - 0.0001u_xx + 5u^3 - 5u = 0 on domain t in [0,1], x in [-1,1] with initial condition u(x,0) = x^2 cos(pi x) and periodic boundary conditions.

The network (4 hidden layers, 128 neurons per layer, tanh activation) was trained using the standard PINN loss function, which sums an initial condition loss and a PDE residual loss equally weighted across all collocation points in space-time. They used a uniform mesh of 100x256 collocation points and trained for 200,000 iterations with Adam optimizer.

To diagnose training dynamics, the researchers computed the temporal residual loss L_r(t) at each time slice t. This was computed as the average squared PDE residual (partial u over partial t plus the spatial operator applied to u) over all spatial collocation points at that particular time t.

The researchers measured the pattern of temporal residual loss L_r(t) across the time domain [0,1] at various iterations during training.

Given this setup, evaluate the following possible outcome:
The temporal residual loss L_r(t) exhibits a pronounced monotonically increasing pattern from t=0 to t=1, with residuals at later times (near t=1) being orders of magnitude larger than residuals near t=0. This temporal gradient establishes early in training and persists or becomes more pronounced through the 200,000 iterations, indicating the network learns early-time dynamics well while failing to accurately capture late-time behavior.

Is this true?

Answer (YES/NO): NO